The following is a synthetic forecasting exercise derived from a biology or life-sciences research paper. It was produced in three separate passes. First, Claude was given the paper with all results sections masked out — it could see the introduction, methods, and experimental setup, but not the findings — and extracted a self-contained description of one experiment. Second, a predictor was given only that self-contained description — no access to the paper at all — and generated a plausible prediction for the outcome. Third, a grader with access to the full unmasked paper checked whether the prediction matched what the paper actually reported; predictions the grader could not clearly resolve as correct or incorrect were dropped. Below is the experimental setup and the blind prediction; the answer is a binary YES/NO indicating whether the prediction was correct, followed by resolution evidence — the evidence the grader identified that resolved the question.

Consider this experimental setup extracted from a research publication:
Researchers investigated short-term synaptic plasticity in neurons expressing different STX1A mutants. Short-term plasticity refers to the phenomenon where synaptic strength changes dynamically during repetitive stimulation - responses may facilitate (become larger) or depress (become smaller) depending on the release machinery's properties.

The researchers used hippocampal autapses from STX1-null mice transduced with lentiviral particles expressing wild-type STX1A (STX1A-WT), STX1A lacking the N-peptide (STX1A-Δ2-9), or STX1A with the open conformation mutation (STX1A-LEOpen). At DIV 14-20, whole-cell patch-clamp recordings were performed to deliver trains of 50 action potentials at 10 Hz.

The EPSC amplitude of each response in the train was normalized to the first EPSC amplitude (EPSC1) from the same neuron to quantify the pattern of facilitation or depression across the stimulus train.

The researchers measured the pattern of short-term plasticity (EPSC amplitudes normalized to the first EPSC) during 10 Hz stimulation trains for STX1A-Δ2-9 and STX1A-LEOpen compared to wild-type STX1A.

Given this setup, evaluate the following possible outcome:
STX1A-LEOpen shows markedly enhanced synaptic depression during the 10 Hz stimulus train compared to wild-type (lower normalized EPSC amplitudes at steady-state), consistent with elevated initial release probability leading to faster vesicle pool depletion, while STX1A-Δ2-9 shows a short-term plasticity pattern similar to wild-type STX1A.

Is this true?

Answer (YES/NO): NO